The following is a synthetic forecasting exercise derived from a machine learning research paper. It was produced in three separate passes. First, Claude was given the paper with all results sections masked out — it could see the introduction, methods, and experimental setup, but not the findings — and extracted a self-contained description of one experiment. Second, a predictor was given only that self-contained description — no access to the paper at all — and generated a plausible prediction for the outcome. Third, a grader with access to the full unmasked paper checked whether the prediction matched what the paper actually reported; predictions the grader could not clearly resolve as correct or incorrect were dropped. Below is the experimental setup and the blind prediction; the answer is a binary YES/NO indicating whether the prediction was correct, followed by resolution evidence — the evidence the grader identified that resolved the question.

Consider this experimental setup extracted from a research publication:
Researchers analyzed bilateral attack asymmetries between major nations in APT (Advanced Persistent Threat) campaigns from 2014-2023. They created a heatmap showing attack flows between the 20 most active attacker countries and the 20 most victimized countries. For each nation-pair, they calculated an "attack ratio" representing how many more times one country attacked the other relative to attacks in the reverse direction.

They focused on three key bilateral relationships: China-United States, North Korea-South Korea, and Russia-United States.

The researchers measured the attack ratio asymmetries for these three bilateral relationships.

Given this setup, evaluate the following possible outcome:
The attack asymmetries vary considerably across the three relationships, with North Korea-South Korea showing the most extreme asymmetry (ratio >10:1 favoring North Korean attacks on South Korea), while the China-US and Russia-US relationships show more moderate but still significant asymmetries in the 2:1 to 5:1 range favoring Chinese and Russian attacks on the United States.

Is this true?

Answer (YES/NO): NO